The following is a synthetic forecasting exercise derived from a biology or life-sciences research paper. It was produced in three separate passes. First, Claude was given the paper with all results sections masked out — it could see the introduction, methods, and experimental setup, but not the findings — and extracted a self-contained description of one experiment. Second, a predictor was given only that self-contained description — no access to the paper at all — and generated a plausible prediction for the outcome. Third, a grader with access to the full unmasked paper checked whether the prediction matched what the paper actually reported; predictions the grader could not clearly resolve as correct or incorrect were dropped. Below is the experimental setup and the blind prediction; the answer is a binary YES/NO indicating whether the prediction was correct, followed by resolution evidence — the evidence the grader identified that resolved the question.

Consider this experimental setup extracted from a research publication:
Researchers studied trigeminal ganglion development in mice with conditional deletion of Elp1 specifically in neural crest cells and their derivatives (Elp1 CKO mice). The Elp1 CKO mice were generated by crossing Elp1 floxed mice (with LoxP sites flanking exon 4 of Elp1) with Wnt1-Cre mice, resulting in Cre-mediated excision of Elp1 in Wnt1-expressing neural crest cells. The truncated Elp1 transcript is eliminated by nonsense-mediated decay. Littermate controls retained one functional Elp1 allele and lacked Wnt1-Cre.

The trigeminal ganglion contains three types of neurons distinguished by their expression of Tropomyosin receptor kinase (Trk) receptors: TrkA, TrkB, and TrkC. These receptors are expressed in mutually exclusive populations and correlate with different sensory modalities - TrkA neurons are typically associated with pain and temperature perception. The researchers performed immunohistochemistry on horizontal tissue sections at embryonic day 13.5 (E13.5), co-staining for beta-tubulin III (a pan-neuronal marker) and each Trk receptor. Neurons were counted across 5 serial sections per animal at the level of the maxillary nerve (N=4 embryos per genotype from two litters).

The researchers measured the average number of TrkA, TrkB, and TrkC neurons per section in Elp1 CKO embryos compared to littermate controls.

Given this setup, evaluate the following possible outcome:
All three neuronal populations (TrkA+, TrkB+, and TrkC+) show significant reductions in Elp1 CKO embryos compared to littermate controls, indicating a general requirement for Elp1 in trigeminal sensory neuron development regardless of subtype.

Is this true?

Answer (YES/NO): NO